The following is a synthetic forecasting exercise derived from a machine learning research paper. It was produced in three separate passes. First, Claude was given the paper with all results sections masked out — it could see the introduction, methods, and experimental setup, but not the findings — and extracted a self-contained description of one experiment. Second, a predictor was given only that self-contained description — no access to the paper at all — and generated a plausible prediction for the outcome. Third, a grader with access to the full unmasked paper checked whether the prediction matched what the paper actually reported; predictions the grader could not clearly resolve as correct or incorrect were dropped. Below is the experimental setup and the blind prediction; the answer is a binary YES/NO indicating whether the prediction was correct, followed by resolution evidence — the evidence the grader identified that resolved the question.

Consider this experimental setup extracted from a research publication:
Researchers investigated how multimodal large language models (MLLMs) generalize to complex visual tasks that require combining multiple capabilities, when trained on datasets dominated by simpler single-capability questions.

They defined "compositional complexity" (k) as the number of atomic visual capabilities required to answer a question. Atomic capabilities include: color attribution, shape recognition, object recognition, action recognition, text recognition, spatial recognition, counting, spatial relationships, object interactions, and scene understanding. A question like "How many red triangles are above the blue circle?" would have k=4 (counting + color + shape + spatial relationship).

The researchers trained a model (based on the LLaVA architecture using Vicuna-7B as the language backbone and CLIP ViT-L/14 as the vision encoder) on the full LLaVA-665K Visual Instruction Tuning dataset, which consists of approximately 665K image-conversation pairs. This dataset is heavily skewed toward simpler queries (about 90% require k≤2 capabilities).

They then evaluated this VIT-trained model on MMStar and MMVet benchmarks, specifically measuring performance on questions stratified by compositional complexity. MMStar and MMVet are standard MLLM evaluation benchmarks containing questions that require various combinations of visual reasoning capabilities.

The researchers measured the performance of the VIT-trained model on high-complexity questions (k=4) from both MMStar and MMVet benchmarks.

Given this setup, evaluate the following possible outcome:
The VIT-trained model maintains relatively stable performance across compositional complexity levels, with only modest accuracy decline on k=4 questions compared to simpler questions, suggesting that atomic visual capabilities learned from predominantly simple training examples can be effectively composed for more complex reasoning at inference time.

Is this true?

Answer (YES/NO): NO